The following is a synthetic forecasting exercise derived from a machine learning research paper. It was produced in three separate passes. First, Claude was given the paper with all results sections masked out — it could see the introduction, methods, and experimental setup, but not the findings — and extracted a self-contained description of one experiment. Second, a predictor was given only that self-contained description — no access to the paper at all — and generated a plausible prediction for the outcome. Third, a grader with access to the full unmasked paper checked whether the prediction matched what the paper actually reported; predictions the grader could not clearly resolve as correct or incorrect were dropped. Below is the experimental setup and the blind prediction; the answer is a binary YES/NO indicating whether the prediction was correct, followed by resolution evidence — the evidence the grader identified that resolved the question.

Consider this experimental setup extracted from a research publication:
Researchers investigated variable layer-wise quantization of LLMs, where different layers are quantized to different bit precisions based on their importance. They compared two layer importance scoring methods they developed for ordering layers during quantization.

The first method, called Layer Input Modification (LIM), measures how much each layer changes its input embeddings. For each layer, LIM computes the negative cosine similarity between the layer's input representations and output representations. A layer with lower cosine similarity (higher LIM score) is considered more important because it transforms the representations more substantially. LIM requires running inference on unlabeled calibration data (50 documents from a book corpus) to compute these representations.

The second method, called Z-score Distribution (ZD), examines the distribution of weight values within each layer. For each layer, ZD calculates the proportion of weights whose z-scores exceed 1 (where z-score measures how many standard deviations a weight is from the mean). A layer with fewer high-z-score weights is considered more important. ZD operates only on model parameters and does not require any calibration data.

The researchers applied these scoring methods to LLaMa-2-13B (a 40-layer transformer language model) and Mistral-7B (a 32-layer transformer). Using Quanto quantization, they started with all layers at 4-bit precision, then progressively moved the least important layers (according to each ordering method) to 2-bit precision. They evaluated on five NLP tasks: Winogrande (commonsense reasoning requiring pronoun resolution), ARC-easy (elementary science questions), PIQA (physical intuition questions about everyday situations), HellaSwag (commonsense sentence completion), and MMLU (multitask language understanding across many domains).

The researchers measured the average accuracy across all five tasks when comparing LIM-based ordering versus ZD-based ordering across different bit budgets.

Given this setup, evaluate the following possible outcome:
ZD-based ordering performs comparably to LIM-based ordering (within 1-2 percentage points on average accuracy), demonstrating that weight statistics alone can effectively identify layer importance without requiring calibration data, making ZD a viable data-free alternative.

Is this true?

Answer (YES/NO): NO